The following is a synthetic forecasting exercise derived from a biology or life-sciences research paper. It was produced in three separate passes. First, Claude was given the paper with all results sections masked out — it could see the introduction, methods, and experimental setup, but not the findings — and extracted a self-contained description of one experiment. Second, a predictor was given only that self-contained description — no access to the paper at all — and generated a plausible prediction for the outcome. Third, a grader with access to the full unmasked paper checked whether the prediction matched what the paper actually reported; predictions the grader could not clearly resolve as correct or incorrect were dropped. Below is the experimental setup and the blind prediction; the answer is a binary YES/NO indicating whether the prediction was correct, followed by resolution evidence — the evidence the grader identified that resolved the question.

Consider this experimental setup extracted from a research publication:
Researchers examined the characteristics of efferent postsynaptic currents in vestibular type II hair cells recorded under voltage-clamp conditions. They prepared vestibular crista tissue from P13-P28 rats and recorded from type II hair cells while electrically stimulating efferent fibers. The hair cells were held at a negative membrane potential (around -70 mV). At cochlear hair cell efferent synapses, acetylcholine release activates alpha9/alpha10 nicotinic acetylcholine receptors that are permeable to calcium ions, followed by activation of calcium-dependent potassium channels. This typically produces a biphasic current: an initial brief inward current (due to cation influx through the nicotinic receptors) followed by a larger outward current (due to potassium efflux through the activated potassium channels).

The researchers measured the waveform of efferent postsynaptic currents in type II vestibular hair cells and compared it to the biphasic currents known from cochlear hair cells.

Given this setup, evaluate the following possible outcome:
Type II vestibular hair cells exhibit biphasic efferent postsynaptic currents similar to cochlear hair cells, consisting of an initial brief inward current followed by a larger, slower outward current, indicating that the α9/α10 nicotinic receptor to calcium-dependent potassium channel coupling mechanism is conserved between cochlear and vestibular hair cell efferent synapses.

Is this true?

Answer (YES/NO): YES